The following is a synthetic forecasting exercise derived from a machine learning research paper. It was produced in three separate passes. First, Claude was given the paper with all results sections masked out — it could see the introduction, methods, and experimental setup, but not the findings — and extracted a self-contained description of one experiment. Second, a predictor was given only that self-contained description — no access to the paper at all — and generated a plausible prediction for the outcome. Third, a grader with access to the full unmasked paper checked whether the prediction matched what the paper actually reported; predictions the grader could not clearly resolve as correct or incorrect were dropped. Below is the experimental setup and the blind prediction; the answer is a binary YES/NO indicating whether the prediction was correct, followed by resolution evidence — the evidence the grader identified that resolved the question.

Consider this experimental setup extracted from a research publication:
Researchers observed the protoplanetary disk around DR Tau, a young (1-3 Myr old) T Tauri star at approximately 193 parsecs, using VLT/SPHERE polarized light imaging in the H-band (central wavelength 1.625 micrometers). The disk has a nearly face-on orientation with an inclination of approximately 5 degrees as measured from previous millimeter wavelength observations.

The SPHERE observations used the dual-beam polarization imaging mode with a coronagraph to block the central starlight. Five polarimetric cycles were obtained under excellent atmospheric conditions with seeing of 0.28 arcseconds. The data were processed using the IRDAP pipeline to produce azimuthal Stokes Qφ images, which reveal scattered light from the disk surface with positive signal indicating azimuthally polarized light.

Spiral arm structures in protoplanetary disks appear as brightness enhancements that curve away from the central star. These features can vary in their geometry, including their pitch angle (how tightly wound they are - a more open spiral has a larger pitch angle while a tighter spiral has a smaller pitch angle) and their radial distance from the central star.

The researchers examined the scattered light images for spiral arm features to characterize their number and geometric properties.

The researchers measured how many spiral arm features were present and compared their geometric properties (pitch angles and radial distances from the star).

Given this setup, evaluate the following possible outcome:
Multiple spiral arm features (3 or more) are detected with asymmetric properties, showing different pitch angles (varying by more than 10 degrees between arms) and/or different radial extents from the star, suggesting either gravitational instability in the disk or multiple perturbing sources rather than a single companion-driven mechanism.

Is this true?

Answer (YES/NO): NO